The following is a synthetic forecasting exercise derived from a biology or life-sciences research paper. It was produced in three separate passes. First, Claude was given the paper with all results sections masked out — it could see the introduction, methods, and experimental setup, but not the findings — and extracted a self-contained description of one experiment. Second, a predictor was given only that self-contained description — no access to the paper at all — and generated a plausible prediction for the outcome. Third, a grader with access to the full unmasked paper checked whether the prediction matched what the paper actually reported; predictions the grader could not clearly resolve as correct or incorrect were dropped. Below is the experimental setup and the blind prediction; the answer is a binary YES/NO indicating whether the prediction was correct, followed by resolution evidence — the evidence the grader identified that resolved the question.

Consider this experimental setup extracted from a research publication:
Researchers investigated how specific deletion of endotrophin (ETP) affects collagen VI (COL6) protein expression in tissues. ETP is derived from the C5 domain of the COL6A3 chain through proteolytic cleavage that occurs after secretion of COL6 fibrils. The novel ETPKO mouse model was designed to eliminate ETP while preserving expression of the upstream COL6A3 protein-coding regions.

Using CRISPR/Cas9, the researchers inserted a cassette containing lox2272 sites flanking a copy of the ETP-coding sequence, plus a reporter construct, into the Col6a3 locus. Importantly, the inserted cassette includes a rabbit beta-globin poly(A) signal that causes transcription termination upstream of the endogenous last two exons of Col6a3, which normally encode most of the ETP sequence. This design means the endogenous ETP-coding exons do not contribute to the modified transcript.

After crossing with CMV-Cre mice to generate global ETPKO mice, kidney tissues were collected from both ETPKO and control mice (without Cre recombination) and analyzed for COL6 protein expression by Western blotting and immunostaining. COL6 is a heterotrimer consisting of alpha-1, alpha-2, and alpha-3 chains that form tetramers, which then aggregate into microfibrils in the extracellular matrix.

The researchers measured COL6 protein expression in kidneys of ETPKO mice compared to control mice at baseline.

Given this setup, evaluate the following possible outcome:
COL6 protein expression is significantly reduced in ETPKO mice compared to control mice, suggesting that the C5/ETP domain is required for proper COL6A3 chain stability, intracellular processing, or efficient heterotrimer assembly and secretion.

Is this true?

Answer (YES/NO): NO